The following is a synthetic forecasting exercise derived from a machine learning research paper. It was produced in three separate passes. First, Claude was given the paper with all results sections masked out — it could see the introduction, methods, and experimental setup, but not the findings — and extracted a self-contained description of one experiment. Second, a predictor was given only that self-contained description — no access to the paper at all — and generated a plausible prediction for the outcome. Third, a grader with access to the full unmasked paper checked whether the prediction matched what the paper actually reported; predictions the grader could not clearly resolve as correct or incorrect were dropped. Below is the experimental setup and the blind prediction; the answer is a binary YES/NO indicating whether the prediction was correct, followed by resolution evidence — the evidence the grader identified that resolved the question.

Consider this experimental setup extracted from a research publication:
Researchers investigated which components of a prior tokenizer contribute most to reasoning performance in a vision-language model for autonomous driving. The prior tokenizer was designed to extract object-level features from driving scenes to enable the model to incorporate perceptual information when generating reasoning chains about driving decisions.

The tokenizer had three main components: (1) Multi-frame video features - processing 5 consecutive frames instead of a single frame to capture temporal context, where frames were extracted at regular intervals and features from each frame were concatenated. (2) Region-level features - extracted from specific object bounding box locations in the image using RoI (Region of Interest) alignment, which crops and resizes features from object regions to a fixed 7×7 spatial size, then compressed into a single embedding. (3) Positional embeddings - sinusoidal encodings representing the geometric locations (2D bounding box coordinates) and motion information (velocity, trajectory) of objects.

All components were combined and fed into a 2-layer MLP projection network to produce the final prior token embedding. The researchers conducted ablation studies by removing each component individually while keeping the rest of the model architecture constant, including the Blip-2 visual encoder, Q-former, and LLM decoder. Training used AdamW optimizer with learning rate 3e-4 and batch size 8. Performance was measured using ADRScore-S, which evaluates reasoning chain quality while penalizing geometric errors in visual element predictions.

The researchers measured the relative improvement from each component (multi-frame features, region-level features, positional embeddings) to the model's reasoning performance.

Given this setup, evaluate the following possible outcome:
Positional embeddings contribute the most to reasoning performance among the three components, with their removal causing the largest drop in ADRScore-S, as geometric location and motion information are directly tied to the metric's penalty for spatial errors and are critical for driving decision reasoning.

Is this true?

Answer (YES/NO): NO